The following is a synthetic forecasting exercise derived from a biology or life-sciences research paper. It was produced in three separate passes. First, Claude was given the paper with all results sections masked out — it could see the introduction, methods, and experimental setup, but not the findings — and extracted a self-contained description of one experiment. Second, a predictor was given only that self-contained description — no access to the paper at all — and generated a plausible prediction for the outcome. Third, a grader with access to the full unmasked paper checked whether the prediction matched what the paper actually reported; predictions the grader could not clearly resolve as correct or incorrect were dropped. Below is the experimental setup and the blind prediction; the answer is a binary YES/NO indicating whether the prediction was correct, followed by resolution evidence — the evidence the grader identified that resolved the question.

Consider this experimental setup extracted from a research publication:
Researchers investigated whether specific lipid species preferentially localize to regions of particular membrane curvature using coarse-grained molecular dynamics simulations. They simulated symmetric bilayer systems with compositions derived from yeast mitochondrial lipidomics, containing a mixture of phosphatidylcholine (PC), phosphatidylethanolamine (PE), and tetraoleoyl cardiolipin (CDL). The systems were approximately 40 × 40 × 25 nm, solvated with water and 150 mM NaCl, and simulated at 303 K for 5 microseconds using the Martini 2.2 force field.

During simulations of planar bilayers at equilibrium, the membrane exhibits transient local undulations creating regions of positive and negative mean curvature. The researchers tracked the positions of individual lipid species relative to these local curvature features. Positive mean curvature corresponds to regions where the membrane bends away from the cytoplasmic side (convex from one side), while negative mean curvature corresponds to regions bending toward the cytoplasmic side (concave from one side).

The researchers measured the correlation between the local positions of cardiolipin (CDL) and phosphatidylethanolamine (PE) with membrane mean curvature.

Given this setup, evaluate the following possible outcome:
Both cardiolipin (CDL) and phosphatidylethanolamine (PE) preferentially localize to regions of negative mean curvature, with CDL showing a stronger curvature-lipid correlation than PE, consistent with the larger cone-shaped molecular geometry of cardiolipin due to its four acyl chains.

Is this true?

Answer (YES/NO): YES